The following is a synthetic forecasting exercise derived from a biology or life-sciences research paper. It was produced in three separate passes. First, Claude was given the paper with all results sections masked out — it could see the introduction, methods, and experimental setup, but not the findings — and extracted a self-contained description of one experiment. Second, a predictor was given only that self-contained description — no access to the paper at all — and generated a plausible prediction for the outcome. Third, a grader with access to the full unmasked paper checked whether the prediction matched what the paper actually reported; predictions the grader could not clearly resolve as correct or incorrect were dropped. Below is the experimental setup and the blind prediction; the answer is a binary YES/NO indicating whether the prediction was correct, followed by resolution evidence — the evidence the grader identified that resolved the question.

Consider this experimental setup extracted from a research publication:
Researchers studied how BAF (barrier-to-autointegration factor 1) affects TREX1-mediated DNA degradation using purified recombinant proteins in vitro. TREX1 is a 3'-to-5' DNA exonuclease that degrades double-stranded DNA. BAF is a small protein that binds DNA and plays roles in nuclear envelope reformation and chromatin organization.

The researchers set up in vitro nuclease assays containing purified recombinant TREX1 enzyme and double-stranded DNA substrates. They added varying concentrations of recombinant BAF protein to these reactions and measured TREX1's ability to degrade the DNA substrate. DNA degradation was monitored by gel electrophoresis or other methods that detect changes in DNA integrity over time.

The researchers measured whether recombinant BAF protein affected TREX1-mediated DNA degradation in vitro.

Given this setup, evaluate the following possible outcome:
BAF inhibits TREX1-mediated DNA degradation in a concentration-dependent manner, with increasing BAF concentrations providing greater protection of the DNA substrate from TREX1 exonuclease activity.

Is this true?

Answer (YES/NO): NO